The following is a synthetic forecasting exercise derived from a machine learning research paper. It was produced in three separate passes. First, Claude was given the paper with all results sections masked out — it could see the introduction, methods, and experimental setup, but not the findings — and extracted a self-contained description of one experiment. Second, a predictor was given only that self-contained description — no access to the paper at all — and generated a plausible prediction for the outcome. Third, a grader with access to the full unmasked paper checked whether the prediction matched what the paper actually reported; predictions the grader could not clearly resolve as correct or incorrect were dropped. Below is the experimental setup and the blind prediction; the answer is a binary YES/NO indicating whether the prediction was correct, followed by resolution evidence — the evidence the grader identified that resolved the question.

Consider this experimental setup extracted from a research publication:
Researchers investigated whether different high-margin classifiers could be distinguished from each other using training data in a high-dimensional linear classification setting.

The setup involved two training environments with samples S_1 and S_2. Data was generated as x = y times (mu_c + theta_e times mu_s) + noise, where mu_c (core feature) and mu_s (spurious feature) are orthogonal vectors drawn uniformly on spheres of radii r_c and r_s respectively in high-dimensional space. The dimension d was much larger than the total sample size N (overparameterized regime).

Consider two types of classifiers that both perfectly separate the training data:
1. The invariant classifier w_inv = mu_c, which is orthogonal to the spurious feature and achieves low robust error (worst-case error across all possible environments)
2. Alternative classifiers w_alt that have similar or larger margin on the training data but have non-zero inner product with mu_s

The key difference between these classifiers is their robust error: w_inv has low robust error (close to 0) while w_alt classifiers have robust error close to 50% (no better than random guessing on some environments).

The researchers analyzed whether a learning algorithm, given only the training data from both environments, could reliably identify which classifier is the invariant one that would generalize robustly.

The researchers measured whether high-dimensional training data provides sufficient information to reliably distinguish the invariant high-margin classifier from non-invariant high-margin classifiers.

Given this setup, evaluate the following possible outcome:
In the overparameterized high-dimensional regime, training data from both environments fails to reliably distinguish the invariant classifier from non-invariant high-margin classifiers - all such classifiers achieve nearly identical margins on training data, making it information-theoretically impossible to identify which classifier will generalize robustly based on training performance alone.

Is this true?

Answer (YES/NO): NO